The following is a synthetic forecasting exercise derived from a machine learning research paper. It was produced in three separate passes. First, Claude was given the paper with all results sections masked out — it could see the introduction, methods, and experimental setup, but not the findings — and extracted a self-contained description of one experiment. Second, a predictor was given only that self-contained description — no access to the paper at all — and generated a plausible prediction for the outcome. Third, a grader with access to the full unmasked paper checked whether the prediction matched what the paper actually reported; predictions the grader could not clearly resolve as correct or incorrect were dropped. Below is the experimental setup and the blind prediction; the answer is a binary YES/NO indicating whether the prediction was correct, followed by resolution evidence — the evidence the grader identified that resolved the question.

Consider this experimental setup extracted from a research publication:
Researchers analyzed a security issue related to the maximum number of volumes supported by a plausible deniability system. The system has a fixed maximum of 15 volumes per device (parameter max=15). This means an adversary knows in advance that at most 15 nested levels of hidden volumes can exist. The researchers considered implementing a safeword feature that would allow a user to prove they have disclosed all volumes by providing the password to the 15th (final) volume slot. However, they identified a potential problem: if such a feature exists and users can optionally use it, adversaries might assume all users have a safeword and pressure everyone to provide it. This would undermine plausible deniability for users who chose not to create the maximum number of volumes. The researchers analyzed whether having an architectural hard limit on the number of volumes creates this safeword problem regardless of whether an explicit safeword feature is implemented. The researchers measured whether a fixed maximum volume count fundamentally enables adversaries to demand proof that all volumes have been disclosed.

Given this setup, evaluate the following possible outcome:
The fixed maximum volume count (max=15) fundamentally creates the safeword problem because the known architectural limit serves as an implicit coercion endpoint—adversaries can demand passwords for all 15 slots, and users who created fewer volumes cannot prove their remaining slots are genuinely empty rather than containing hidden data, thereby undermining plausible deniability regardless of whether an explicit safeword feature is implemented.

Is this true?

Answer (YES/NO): YES